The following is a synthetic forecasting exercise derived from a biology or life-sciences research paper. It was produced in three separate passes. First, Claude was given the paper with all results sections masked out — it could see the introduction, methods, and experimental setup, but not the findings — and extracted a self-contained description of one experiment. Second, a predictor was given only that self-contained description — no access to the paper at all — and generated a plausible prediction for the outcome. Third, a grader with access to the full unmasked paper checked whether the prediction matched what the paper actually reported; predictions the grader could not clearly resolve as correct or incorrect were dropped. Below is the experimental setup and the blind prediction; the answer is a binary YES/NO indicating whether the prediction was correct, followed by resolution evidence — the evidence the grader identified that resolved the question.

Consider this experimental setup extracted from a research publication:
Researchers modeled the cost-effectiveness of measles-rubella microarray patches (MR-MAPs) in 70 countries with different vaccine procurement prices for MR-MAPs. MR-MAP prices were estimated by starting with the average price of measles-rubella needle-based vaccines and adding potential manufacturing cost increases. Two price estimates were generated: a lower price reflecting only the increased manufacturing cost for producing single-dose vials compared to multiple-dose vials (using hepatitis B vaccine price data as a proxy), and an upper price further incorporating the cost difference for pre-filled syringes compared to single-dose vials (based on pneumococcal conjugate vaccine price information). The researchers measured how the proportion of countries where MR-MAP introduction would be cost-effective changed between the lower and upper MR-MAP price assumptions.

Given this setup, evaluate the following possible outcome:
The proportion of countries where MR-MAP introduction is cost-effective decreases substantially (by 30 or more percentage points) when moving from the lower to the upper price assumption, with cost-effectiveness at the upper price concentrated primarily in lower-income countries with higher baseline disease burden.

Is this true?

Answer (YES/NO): NO